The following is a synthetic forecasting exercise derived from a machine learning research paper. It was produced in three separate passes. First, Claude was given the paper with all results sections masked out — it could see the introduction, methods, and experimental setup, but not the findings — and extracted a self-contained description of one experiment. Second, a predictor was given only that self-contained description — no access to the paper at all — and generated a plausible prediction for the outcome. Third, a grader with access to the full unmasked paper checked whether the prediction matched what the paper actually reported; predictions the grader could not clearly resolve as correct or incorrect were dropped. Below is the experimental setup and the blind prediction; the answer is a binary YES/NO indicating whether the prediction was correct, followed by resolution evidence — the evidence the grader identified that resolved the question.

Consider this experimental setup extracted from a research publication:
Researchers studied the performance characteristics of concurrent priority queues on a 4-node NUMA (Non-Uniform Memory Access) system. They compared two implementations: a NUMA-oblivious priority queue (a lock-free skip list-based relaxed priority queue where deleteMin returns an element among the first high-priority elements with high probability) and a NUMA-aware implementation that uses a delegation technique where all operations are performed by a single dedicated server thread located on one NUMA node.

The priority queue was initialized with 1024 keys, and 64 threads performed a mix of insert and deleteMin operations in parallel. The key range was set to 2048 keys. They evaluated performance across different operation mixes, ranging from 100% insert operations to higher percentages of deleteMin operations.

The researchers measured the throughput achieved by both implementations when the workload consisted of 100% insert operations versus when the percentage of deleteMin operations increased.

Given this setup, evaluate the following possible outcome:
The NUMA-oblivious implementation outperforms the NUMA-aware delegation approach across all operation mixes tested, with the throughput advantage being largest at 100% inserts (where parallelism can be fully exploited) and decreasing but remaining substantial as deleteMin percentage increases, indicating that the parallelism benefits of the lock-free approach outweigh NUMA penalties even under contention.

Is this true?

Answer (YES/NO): NO